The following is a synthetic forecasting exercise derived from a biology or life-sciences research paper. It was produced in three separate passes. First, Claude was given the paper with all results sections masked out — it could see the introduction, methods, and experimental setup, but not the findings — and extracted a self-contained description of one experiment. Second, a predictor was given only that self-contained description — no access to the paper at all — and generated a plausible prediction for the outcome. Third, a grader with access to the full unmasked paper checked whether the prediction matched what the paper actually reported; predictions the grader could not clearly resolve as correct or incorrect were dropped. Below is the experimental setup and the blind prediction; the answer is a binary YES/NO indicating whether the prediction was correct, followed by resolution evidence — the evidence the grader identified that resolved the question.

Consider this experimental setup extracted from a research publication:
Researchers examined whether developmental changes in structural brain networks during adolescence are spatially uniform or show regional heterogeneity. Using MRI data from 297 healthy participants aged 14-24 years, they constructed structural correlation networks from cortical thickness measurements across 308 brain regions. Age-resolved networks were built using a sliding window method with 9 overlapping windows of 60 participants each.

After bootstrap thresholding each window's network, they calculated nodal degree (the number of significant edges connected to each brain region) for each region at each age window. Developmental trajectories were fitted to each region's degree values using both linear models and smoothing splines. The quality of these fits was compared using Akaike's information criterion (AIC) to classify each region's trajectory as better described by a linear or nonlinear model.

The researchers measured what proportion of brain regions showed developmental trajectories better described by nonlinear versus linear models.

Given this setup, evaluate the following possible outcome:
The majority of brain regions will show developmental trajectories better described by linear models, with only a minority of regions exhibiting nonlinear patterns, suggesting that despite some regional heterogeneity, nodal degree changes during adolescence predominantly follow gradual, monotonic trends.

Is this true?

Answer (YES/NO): NO